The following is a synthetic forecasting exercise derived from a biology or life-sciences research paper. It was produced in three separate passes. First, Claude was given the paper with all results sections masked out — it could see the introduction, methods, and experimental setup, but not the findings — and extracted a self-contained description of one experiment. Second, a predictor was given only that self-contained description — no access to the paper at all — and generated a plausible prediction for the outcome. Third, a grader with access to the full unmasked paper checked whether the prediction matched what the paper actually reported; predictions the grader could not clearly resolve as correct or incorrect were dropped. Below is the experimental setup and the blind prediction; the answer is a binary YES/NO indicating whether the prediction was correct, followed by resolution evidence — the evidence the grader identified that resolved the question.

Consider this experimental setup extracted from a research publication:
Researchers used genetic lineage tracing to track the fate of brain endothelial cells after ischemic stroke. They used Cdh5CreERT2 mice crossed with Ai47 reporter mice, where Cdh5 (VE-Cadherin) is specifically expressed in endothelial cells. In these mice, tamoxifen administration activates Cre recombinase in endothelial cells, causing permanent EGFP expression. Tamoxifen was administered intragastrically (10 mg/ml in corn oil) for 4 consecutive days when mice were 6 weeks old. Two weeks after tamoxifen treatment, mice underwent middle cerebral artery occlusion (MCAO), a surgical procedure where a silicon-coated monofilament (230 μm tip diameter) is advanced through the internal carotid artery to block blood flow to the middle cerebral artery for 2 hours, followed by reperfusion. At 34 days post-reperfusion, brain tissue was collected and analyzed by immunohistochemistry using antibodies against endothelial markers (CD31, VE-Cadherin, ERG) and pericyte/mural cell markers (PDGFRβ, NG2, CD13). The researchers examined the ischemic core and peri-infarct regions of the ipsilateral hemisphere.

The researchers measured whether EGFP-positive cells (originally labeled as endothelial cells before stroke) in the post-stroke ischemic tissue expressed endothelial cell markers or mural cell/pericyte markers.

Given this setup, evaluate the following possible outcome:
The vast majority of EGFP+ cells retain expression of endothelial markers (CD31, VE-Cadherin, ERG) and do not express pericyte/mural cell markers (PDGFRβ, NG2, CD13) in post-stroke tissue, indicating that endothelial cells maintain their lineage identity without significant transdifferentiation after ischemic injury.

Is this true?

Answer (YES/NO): NO